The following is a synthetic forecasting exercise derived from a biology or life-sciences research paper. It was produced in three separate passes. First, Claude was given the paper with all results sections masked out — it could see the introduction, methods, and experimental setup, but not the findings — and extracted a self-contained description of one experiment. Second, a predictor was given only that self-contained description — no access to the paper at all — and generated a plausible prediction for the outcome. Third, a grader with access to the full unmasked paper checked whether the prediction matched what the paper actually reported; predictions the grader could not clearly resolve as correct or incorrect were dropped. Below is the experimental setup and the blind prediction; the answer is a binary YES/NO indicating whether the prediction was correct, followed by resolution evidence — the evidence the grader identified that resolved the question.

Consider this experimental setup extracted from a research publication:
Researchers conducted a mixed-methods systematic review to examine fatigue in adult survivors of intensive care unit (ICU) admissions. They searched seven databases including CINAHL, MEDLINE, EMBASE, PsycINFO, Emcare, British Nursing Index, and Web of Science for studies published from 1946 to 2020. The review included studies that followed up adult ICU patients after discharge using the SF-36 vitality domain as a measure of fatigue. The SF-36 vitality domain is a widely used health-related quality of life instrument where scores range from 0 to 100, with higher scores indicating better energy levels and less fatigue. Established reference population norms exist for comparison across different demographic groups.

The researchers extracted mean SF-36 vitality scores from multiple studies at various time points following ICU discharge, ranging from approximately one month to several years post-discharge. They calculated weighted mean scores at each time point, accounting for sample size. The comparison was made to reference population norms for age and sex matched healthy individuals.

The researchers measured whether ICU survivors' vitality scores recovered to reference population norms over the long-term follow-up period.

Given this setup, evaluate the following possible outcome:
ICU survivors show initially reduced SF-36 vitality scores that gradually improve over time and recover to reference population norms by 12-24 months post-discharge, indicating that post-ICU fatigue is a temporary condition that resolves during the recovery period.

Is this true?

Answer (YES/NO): NO